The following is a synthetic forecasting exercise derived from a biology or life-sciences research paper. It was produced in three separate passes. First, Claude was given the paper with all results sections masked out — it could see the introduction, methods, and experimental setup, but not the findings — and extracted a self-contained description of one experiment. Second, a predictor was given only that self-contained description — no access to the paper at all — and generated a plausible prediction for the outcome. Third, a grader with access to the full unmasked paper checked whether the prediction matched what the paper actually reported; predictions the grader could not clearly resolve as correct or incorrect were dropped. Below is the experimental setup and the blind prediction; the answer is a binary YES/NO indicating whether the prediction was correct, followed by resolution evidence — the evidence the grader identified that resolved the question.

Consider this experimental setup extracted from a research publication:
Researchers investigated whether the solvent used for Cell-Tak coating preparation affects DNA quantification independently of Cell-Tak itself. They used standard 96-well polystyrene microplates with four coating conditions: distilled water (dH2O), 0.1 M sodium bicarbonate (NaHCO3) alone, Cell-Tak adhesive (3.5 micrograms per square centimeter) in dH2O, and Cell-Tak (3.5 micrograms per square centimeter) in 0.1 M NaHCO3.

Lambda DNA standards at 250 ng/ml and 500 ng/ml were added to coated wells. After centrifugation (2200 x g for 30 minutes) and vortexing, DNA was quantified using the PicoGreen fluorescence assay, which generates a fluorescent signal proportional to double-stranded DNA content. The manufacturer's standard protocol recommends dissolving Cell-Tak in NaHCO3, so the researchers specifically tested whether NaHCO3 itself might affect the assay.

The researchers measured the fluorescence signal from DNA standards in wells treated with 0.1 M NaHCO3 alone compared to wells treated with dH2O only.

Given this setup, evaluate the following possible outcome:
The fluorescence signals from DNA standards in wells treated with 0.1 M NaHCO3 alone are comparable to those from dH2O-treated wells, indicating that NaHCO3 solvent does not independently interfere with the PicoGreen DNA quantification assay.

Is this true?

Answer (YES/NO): YES